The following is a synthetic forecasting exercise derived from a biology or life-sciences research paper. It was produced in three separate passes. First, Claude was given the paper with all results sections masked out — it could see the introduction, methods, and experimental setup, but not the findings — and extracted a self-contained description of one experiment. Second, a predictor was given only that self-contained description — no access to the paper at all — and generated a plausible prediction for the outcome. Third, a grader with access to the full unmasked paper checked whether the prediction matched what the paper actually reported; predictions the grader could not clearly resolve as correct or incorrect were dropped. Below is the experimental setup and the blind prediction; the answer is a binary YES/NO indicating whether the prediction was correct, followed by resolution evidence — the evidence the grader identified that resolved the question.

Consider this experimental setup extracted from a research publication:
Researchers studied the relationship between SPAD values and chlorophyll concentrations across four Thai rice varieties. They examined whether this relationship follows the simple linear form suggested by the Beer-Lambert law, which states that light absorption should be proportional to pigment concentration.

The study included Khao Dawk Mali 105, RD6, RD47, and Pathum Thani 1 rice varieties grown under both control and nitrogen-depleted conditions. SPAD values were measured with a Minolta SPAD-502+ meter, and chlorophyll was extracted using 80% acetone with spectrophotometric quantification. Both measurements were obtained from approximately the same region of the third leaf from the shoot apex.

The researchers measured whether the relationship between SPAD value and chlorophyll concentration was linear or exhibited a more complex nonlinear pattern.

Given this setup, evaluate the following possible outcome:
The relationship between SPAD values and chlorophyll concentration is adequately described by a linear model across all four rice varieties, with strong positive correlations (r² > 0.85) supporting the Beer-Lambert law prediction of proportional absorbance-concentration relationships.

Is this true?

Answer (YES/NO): NO